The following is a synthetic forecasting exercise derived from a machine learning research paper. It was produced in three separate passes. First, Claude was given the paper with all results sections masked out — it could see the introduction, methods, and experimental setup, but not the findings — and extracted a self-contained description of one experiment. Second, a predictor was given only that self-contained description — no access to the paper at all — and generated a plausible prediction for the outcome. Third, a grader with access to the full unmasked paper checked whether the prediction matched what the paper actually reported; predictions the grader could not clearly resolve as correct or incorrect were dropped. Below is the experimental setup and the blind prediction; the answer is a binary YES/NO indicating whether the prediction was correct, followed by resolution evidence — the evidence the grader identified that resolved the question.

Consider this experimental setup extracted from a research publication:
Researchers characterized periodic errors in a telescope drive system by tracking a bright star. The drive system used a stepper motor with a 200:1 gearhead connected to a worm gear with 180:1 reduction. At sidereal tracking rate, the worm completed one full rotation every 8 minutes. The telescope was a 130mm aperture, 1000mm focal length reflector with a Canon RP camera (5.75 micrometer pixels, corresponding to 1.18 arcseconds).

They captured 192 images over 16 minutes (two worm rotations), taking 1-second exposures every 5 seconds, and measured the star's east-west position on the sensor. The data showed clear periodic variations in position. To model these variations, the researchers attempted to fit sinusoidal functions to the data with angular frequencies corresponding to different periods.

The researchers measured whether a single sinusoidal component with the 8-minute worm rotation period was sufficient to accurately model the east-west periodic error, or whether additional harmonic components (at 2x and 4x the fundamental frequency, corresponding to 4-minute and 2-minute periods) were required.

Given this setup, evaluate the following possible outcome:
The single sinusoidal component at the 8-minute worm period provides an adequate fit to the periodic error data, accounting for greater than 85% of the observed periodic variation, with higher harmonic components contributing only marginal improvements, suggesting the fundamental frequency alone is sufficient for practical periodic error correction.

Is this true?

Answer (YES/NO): NO